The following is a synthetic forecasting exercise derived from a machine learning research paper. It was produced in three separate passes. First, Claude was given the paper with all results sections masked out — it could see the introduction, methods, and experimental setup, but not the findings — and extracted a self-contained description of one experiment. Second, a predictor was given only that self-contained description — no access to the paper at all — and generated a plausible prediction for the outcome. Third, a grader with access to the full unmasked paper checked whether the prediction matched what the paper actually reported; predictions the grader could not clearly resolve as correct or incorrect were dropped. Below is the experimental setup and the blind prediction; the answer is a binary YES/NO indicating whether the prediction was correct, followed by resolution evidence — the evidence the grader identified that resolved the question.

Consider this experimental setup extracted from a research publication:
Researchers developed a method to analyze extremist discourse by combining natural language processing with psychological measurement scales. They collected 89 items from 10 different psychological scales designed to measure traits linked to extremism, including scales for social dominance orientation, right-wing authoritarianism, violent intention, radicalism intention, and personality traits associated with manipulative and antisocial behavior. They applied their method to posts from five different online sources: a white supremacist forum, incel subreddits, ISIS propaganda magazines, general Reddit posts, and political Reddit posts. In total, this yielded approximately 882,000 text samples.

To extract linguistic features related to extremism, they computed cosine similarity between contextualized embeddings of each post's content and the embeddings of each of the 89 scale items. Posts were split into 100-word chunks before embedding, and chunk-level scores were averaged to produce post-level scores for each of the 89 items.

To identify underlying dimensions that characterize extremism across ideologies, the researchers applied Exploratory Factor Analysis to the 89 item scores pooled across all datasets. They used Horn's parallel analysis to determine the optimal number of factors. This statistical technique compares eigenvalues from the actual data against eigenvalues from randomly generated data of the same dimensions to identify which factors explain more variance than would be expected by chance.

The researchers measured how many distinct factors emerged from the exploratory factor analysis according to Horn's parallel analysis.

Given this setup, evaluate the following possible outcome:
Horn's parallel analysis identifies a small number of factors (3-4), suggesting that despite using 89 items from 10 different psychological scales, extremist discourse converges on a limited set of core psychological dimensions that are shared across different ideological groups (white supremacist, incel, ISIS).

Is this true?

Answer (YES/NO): NO